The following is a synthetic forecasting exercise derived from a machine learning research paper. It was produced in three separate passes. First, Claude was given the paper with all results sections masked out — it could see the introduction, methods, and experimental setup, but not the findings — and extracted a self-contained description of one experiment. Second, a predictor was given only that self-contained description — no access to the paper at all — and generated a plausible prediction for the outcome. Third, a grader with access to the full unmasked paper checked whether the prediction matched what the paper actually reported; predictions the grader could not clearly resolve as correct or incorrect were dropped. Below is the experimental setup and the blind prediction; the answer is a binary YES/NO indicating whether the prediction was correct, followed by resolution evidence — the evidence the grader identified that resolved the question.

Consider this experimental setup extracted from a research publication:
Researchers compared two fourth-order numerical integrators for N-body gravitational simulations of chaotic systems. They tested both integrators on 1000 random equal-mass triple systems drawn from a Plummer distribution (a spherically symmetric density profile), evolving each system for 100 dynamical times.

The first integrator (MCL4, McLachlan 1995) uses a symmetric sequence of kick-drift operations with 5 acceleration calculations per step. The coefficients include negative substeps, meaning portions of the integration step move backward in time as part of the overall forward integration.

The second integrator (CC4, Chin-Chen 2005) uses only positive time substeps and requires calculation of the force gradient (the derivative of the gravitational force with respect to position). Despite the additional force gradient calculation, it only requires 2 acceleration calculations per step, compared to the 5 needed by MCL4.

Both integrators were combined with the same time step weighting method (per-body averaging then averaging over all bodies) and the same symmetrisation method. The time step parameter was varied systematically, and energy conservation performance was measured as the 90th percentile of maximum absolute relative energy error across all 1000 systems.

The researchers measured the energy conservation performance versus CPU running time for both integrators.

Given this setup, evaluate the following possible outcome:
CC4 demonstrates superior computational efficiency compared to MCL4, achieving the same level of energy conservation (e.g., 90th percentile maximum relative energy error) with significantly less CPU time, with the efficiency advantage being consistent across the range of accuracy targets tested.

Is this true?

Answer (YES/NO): NO